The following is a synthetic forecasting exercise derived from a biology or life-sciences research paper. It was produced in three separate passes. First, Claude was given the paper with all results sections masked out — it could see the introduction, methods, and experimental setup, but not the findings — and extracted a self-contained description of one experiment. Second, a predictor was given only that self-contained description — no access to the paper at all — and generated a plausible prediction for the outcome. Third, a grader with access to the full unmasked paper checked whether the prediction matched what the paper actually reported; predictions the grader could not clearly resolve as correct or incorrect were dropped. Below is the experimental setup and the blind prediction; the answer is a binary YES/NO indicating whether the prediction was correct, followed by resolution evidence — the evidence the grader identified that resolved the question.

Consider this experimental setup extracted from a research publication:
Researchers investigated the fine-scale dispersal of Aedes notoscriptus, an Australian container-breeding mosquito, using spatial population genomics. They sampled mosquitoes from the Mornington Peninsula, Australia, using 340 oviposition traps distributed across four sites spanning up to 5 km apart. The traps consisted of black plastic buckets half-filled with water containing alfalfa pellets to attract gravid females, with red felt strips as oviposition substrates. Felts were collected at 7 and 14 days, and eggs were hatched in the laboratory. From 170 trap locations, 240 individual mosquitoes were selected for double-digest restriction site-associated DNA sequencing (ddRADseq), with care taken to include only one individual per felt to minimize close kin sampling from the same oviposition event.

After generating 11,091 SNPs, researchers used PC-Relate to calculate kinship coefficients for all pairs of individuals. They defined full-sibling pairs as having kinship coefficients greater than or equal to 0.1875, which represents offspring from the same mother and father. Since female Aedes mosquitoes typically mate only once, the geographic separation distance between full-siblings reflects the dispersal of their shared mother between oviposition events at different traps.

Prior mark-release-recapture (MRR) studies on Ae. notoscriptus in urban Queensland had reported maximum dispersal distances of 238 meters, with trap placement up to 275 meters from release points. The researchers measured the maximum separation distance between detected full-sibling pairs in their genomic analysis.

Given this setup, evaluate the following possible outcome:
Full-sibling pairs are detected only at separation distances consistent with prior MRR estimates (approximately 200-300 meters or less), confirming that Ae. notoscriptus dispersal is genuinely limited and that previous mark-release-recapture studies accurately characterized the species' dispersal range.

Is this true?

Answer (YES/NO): NO